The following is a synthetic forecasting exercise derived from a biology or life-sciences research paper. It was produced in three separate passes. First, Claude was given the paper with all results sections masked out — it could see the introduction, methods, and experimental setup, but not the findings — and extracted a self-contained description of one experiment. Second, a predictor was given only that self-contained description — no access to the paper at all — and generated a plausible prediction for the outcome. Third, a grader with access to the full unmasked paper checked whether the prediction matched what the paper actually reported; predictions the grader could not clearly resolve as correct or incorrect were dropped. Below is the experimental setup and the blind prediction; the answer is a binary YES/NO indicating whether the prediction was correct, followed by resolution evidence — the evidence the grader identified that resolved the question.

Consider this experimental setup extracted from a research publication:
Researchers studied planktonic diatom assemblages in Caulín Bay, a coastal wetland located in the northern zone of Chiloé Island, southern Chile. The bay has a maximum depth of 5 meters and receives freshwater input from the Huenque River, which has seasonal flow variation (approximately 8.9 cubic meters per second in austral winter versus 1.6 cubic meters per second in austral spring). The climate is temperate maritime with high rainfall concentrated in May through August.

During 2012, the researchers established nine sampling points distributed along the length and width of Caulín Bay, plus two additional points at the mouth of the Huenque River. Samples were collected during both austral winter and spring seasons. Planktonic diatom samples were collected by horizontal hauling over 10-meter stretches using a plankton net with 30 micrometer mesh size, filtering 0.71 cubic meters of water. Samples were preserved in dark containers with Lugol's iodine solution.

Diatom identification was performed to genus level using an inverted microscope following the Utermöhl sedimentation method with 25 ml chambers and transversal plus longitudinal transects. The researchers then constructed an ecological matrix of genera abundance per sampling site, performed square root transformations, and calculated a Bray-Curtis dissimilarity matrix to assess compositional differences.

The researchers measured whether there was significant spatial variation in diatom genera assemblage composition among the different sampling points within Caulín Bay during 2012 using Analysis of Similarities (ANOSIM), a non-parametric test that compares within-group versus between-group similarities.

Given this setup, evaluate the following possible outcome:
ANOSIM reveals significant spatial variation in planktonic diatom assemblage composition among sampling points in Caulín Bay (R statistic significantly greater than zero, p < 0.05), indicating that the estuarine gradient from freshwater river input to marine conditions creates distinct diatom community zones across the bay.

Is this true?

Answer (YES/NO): NO